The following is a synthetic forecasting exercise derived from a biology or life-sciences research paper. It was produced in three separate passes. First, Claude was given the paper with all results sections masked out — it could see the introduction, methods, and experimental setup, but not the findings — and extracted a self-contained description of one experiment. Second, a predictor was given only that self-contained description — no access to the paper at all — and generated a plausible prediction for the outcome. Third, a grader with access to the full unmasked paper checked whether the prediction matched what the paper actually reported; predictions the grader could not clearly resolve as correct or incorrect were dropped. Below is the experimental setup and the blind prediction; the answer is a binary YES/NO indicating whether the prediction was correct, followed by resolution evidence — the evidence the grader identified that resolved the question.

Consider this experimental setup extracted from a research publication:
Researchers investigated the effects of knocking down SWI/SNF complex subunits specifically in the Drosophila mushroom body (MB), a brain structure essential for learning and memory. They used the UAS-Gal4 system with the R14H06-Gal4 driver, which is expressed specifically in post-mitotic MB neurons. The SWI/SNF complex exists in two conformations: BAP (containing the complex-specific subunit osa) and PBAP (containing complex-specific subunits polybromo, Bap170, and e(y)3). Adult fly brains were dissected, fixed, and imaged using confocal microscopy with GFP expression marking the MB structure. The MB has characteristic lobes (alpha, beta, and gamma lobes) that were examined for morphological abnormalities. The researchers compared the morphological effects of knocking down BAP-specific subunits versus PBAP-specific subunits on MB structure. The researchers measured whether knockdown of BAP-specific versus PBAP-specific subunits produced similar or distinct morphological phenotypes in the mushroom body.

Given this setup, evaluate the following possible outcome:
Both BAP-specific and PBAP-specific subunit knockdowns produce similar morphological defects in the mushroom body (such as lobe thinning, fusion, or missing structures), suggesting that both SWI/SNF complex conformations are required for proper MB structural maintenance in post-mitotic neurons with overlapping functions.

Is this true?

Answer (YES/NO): NO